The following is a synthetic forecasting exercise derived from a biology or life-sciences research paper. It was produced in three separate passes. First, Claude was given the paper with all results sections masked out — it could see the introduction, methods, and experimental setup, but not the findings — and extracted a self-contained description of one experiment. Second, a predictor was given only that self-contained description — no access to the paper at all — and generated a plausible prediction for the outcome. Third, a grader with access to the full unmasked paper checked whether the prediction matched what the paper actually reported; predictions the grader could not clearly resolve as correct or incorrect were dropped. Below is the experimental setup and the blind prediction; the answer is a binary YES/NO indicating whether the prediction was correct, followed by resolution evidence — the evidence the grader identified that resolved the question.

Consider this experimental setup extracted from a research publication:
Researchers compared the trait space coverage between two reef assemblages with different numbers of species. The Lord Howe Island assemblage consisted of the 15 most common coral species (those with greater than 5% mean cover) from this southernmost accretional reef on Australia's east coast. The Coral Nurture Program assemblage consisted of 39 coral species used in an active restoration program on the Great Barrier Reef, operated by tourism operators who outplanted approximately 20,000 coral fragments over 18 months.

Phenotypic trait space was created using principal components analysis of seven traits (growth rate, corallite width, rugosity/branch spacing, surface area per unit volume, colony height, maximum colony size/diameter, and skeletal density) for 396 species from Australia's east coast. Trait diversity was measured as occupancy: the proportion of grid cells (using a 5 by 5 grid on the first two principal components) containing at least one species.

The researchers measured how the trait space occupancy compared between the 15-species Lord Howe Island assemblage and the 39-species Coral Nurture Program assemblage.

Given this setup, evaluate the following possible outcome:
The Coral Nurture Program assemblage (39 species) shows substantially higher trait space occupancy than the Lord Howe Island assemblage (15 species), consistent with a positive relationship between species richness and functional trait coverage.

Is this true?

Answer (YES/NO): NO